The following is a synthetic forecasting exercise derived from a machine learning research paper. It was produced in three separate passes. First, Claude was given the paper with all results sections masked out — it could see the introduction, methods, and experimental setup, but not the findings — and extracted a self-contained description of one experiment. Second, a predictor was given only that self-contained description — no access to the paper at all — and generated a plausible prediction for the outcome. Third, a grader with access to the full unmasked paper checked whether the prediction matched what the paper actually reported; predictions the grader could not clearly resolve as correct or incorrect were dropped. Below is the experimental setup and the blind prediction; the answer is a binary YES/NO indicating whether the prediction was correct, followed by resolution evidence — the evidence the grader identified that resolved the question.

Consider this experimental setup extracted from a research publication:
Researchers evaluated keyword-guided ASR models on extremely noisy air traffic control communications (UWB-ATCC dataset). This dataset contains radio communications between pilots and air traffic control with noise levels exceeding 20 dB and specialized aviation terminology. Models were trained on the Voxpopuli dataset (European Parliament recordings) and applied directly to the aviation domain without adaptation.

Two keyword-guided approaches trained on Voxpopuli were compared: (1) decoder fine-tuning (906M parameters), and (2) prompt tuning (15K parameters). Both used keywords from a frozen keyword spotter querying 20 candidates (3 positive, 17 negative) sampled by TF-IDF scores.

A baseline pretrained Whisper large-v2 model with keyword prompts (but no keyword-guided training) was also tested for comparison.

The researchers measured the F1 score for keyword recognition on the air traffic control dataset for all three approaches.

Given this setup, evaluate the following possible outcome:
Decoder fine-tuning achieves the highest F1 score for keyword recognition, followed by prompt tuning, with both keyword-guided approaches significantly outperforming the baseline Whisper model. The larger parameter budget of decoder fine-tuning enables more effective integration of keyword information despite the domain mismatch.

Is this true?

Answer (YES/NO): NO